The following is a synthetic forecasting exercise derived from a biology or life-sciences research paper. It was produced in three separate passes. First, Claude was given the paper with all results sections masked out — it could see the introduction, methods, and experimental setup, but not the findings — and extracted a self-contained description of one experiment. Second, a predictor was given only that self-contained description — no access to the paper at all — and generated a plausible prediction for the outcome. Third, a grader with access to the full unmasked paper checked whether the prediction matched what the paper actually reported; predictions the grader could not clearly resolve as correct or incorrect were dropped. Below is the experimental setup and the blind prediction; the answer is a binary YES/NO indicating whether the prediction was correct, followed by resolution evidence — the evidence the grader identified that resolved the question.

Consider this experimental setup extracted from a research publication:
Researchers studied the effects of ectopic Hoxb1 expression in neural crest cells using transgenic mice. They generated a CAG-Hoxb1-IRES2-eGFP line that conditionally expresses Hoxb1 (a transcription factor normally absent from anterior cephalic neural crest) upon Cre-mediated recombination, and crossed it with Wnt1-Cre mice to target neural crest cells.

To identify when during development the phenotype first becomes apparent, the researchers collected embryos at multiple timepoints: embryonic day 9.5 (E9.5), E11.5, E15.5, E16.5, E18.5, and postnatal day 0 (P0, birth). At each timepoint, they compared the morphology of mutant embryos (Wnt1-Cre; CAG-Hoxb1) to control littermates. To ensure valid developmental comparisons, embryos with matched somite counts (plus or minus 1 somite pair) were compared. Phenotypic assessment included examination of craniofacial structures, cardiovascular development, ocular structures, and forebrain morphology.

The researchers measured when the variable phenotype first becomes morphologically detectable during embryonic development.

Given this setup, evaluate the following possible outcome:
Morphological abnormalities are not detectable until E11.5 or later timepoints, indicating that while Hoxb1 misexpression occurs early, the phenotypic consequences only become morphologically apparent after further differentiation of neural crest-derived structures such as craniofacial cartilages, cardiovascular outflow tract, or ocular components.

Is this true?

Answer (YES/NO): YES